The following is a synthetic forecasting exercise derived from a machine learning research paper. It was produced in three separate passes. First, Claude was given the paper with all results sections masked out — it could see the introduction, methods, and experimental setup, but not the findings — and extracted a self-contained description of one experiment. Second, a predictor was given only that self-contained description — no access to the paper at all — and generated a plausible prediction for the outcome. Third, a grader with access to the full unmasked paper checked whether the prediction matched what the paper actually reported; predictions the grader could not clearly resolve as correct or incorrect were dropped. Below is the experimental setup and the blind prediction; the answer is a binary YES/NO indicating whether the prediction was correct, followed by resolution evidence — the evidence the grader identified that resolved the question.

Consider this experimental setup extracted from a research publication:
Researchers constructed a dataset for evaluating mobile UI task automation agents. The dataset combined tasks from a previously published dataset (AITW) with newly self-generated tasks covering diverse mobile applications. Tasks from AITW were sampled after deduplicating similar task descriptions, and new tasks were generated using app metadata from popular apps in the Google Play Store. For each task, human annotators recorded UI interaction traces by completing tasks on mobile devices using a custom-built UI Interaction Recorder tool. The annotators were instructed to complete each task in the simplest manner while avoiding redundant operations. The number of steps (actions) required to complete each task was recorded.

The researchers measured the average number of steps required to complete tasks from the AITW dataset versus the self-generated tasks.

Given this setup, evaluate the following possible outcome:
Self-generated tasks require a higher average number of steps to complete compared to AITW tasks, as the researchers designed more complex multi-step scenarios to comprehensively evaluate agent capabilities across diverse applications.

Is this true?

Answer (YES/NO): NO